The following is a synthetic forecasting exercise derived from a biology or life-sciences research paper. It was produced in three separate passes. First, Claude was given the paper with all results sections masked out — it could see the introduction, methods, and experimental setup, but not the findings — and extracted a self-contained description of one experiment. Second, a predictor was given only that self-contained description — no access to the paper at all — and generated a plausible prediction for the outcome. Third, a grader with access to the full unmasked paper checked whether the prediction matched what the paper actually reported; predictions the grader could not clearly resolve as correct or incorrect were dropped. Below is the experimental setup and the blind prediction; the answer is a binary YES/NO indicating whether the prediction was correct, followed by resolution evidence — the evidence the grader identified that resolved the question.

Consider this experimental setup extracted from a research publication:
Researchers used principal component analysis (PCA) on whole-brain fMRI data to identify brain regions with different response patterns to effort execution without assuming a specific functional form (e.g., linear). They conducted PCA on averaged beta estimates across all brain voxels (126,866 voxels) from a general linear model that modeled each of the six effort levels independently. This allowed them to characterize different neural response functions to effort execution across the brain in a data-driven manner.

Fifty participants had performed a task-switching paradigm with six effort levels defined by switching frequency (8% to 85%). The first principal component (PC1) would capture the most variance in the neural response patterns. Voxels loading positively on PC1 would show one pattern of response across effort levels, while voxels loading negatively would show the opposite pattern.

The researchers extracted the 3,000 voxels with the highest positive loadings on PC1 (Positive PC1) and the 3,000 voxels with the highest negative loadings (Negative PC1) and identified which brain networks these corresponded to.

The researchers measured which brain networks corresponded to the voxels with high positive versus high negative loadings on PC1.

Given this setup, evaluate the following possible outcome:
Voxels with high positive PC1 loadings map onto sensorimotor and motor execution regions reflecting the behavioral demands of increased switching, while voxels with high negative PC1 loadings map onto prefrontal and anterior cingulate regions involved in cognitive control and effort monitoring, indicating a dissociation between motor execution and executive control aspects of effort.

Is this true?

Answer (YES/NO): NO